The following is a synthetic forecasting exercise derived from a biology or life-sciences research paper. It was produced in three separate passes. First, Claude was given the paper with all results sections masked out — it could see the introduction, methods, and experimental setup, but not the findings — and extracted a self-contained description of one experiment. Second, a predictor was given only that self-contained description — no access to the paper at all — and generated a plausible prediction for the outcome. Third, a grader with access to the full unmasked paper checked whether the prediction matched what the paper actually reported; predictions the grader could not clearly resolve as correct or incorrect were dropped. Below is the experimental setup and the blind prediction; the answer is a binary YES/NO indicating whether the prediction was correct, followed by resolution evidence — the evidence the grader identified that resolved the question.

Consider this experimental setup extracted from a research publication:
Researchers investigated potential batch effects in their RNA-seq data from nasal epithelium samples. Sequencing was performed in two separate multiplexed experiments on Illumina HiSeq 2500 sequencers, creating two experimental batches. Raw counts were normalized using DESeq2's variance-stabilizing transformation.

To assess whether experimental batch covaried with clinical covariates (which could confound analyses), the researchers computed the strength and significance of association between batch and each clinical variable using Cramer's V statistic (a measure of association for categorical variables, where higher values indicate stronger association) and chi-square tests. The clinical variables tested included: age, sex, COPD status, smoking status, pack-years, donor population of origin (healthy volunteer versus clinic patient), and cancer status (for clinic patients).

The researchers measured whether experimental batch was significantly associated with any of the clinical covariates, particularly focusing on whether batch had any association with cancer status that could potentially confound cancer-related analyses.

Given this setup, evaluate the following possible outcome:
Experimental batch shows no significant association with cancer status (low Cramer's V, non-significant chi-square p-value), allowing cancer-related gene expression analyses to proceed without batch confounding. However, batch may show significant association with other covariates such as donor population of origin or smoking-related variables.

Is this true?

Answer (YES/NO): NO